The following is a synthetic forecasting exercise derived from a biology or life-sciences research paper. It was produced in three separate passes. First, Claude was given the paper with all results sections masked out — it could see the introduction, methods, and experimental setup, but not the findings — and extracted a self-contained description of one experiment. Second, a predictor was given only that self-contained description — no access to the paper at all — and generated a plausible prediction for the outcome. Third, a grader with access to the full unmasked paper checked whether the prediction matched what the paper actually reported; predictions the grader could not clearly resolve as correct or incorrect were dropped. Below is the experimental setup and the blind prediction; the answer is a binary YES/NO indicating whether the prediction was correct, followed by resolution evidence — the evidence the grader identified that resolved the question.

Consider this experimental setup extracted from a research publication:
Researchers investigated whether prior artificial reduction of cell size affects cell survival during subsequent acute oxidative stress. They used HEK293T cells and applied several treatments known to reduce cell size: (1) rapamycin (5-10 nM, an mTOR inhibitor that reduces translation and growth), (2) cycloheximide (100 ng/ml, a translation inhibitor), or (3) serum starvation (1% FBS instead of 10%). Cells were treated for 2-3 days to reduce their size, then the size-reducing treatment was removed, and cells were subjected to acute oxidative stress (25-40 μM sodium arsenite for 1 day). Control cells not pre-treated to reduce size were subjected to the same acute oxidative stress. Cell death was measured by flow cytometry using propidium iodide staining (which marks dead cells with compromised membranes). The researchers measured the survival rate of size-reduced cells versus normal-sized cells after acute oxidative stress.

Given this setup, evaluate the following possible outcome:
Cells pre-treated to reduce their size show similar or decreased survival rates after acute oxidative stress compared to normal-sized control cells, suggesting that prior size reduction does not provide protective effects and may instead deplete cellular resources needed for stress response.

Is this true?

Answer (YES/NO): YES